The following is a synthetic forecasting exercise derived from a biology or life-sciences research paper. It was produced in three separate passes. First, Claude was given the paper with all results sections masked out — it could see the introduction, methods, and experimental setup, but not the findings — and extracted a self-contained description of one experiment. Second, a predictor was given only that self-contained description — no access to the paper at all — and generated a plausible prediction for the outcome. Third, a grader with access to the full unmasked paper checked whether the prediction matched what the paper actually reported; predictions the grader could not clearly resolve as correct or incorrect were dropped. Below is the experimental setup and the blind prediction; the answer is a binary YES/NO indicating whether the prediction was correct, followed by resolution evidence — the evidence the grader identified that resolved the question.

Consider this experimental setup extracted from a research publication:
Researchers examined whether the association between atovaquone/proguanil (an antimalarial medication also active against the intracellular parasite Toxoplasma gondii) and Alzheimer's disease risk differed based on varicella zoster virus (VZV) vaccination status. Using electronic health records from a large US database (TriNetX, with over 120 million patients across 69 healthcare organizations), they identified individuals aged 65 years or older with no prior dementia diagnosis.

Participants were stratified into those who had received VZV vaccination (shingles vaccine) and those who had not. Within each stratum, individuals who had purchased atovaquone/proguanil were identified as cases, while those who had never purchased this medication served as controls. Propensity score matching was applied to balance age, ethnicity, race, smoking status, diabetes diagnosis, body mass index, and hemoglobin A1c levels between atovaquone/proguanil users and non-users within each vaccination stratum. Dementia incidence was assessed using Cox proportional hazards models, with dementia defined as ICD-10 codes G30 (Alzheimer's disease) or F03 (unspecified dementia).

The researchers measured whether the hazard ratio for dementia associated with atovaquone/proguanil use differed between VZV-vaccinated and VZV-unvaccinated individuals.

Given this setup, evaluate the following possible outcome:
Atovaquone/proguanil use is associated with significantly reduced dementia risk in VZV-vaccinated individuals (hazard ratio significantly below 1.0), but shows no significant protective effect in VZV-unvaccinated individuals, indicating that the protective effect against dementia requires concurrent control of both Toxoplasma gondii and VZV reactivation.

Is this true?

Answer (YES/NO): NO